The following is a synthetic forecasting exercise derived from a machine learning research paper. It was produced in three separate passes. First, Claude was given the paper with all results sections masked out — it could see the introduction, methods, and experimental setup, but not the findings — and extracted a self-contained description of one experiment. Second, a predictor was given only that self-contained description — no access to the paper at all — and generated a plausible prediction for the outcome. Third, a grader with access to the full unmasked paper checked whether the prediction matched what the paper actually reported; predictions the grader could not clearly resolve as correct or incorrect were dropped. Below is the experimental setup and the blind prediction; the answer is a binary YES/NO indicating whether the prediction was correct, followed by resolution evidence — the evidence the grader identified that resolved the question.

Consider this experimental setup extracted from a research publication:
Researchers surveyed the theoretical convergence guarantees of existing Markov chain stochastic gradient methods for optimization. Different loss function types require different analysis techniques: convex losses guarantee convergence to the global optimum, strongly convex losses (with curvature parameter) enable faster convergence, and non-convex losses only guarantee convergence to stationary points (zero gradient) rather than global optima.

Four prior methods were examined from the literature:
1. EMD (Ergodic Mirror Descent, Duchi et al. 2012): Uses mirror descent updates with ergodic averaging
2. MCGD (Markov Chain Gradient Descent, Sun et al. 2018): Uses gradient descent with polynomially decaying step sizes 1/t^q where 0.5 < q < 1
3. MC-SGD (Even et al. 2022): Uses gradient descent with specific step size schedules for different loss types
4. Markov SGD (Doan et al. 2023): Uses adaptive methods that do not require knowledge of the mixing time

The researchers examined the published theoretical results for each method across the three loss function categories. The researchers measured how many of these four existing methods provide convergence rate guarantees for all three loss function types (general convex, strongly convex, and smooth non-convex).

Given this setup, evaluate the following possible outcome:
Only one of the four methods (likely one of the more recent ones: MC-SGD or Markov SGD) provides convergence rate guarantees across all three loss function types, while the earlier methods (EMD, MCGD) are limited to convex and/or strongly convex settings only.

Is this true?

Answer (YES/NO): NO